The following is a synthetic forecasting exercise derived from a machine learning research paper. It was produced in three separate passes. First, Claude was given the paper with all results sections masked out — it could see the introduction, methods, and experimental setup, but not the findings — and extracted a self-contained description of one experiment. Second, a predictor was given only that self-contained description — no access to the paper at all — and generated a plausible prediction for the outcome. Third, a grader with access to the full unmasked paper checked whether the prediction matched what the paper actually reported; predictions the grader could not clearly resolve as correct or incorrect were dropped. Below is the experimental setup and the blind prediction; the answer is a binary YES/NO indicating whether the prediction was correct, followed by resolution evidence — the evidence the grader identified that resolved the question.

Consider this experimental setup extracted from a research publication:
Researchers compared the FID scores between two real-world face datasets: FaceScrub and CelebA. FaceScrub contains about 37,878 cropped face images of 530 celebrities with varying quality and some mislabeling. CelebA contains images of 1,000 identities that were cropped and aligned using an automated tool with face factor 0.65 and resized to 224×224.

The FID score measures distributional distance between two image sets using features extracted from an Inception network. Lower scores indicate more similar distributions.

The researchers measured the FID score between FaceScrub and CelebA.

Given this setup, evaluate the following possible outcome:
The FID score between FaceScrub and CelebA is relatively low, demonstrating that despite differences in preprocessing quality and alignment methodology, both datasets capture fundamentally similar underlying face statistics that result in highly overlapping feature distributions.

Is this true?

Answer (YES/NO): YES